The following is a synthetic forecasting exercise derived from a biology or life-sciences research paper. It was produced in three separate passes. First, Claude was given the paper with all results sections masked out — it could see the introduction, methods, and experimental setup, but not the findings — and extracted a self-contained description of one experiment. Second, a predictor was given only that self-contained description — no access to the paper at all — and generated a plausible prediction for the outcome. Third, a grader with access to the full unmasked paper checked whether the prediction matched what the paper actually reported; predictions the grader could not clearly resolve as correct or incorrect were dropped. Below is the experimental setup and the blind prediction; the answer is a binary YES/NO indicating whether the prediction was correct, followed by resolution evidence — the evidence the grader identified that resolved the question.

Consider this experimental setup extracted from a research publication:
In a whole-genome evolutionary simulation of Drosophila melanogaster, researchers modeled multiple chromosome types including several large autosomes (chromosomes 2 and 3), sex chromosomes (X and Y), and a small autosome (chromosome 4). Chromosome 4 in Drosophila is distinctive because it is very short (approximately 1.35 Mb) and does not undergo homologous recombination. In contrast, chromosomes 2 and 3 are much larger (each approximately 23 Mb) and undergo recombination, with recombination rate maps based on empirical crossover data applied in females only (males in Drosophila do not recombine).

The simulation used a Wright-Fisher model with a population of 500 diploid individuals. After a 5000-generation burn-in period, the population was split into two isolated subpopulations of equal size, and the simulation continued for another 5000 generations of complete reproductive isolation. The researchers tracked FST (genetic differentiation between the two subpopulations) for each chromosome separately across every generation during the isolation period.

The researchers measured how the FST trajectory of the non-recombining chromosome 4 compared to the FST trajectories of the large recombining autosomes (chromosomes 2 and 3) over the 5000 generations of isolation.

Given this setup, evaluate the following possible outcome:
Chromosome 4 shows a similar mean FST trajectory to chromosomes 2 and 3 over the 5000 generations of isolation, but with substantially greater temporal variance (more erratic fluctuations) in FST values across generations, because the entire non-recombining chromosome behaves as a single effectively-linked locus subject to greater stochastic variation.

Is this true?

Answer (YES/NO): NO